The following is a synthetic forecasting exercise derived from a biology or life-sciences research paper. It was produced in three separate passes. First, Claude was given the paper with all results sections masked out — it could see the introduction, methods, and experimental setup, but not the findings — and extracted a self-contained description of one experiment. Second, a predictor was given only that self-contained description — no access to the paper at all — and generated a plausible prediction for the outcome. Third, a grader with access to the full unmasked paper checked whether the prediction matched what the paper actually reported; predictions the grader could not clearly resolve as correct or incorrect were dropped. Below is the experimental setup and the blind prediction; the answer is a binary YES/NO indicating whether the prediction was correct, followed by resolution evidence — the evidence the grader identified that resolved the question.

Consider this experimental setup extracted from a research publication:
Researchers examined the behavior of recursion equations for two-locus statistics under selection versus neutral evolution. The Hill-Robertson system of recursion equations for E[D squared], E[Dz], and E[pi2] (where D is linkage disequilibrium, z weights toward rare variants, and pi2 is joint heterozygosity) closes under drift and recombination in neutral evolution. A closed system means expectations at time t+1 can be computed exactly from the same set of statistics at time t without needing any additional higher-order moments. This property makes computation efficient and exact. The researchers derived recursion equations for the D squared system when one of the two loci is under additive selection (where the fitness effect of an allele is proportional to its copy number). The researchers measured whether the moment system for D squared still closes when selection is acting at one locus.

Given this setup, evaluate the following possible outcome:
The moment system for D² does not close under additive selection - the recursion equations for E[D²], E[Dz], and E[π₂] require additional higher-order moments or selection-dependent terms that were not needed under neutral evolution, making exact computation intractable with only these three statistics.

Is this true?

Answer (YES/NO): YES